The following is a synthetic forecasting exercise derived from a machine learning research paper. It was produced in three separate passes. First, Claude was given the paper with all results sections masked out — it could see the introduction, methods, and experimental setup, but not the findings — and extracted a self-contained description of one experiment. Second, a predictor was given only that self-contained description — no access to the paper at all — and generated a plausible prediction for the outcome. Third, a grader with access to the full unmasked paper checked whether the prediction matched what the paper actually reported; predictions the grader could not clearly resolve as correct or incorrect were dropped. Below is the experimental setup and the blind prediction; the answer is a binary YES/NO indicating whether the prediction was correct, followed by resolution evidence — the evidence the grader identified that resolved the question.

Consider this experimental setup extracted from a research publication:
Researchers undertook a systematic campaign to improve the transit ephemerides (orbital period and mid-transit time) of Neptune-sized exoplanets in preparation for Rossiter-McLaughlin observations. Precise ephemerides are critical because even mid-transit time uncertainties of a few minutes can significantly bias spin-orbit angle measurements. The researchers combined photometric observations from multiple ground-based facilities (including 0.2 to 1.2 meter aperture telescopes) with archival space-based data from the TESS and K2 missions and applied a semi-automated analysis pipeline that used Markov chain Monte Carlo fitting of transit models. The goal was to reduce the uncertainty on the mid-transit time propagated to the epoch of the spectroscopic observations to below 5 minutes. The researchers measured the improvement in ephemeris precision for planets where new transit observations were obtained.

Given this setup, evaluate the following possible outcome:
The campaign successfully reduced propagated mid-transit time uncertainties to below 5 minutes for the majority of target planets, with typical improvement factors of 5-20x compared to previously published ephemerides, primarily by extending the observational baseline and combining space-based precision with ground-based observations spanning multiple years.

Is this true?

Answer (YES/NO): YES